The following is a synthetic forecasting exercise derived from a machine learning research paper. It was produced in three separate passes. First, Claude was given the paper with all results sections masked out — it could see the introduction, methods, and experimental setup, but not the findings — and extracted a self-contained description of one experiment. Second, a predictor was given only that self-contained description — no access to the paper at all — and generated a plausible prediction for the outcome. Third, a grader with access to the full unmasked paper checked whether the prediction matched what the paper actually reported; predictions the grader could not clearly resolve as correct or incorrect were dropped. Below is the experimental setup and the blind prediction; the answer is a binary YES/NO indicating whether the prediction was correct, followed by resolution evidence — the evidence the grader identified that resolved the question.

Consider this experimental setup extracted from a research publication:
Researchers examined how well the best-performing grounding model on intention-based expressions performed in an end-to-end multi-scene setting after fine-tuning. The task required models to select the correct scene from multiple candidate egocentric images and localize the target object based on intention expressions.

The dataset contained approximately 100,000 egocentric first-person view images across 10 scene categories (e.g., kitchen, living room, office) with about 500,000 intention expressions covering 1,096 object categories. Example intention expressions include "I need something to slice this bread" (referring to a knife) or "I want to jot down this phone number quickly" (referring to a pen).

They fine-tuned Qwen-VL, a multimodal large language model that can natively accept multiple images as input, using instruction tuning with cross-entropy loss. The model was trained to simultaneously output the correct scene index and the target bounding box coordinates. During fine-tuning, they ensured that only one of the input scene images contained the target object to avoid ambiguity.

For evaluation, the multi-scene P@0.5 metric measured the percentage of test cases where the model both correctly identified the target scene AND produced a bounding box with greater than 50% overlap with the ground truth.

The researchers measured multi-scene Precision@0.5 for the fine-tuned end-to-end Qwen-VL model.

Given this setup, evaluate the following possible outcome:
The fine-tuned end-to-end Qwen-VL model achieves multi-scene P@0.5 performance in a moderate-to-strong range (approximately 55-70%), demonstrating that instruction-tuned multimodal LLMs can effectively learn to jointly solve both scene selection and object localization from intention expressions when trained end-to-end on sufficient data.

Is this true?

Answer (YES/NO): NO